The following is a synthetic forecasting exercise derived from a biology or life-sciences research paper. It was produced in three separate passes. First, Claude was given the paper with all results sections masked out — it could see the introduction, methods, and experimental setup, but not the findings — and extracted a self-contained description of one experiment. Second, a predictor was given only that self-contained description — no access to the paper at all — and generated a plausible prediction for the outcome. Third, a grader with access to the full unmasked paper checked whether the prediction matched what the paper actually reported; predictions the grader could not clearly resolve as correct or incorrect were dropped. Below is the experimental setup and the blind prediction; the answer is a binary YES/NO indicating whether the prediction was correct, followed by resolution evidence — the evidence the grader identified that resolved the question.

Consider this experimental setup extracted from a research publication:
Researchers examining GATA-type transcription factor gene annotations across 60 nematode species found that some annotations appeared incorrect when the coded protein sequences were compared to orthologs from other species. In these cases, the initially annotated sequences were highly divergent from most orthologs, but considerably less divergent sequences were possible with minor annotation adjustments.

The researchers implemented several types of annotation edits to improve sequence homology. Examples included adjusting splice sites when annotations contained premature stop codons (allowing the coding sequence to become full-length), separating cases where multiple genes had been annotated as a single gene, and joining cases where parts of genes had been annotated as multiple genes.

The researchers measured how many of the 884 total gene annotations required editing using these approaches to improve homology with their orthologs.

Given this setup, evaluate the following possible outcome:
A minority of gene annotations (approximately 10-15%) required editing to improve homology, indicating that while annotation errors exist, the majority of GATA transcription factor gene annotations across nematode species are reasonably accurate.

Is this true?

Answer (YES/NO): NO